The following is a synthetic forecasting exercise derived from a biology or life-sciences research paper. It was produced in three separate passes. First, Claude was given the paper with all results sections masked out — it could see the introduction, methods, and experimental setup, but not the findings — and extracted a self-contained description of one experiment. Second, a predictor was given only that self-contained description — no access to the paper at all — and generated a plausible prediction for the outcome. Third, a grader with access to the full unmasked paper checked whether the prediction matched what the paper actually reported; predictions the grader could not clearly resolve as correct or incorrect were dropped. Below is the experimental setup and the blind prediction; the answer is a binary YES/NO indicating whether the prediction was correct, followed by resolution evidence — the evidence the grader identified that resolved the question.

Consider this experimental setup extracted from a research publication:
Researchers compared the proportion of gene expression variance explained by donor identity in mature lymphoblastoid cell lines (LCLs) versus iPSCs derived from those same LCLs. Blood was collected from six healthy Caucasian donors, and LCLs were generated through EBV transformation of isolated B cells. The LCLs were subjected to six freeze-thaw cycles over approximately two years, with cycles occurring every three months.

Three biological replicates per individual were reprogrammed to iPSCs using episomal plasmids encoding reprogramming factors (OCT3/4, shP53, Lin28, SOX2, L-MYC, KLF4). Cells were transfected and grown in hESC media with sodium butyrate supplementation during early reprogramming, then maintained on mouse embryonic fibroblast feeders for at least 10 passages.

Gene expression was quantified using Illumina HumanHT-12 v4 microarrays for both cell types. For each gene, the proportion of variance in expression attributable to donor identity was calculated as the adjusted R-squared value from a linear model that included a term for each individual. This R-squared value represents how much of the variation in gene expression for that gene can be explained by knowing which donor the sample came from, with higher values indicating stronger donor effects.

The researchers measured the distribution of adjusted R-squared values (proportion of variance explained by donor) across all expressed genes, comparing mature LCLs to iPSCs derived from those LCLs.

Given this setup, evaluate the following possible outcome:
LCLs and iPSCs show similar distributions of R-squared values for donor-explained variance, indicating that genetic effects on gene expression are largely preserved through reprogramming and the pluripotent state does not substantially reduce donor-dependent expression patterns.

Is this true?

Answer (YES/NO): NO